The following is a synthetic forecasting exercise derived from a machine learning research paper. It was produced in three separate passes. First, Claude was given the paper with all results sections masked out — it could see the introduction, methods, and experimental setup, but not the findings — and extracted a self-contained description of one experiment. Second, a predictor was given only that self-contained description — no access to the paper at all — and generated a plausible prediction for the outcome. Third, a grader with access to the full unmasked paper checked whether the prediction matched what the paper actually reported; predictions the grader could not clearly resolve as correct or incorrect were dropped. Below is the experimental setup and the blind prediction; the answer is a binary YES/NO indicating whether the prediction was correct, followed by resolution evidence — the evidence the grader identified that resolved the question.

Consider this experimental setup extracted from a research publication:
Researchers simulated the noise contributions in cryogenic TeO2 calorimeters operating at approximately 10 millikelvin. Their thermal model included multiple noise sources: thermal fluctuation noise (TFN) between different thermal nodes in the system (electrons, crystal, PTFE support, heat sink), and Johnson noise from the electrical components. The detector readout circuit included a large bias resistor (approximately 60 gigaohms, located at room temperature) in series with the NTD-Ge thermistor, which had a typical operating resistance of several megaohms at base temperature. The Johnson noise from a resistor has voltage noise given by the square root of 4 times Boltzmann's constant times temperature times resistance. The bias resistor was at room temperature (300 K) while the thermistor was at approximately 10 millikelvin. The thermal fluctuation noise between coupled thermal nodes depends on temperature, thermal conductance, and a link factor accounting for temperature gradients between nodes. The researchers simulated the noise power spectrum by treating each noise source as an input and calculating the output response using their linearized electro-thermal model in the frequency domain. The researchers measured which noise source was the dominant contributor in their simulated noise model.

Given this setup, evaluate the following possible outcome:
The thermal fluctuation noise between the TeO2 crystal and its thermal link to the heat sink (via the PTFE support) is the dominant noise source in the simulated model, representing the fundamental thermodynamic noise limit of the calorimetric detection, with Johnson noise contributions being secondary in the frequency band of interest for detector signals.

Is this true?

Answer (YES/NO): NO